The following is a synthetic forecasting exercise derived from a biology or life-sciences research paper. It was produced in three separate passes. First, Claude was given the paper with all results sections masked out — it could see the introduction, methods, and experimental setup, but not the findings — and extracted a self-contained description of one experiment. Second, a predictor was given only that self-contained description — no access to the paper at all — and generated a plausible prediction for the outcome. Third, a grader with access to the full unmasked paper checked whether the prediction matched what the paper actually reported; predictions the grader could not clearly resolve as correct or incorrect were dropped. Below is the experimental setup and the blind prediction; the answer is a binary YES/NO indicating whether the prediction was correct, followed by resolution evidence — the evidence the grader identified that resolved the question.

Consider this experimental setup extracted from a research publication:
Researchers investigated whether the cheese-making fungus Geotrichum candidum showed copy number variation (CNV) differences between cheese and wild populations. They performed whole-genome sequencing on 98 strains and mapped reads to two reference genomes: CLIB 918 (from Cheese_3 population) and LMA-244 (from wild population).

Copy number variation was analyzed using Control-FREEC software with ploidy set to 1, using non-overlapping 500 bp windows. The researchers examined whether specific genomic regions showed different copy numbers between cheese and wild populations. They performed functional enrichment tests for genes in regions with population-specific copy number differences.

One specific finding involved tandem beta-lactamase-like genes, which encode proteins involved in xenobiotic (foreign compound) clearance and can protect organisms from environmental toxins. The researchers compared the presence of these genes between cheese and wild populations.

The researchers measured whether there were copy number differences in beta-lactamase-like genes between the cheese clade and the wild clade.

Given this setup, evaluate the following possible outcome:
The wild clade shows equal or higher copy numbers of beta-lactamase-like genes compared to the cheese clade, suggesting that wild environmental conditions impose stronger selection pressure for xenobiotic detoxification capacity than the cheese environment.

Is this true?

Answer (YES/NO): YES